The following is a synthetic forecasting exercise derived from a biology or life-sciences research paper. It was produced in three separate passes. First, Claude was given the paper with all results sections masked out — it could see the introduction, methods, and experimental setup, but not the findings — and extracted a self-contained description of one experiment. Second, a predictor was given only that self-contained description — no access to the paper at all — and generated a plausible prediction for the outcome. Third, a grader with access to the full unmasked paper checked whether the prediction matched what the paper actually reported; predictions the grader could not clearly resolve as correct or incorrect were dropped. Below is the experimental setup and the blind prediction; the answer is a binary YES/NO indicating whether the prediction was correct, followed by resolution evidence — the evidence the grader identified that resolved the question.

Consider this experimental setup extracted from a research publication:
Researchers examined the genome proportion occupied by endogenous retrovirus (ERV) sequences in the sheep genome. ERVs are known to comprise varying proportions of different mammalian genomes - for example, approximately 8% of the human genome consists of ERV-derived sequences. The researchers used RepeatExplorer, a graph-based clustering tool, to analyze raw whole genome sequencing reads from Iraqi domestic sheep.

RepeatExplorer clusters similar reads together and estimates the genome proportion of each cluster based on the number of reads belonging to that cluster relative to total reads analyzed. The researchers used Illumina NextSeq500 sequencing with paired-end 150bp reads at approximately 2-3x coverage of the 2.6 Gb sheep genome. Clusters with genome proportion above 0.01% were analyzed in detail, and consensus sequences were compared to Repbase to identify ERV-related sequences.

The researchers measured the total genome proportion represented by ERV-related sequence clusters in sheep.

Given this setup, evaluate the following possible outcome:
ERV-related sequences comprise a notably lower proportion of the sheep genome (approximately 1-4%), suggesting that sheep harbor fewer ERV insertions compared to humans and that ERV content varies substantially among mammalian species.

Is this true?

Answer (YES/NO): NO